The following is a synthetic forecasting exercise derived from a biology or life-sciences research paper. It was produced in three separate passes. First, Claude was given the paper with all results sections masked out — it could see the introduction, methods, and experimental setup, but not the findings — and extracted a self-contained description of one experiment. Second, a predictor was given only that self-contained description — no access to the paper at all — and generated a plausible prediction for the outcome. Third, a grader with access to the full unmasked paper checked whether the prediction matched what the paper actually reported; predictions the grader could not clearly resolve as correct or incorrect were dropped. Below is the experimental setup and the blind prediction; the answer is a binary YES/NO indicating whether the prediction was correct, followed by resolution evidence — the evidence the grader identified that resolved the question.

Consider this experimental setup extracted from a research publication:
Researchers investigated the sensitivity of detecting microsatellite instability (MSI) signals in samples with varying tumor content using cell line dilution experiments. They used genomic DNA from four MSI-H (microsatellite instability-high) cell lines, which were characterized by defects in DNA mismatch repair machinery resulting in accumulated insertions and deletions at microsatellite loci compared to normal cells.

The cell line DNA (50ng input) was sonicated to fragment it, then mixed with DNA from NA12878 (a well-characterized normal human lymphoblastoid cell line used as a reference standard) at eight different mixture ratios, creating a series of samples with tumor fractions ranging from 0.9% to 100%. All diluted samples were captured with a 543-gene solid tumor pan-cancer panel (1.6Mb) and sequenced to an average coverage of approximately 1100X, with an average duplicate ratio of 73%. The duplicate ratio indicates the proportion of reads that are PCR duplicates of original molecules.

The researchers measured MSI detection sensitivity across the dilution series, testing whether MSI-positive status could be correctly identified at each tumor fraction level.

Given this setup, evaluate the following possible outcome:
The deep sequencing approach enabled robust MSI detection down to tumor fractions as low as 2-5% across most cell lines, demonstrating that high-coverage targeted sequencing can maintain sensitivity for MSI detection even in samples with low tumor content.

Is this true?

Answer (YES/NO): YES